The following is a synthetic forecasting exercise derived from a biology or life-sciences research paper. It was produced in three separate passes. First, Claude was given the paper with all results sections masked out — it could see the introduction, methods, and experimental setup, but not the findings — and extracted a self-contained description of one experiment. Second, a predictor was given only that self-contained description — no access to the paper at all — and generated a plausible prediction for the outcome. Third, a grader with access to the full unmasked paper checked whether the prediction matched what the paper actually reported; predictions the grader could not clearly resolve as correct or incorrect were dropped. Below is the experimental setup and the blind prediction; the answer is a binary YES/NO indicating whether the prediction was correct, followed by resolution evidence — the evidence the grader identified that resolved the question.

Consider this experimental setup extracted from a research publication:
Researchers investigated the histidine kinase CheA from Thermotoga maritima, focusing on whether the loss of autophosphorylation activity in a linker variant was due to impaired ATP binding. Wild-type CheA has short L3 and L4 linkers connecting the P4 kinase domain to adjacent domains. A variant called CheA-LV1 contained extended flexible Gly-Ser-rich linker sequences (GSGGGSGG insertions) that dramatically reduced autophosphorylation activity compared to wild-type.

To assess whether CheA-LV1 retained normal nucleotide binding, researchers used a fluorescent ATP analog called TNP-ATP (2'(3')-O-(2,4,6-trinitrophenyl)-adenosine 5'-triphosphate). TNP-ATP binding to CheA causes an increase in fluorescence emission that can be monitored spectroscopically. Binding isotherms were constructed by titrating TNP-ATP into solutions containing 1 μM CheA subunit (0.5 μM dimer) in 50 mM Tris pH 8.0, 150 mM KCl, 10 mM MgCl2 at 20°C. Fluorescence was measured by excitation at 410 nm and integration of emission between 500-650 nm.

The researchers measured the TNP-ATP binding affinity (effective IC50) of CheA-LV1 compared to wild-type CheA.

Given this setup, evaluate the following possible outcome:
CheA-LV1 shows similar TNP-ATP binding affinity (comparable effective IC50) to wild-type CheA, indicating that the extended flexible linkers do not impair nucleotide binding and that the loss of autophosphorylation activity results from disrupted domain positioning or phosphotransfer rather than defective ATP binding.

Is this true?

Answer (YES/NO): YES